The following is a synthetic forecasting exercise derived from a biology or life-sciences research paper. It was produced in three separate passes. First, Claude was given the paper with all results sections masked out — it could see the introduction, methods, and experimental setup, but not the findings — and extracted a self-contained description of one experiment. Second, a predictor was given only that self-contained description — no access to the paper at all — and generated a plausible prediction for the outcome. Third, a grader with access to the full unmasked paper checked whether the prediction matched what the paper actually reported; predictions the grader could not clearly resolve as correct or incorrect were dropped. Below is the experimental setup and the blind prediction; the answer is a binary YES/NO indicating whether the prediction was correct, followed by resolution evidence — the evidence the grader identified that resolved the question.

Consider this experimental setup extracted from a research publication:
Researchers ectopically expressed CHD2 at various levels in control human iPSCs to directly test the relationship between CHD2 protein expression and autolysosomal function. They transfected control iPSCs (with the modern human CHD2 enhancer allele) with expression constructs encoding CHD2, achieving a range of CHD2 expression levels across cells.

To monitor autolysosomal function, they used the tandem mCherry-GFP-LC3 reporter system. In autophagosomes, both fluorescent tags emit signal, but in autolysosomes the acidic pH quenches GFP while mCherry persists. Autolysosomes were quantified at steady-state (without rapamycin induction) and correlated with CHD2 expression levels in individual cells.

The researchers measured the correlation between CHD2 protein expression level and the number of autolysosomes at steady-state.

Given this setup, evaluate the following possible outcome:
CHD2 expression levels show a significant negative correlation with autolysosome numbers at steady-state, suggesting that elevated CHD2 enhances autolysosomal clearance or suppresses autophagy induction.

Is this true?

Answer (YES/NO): NO